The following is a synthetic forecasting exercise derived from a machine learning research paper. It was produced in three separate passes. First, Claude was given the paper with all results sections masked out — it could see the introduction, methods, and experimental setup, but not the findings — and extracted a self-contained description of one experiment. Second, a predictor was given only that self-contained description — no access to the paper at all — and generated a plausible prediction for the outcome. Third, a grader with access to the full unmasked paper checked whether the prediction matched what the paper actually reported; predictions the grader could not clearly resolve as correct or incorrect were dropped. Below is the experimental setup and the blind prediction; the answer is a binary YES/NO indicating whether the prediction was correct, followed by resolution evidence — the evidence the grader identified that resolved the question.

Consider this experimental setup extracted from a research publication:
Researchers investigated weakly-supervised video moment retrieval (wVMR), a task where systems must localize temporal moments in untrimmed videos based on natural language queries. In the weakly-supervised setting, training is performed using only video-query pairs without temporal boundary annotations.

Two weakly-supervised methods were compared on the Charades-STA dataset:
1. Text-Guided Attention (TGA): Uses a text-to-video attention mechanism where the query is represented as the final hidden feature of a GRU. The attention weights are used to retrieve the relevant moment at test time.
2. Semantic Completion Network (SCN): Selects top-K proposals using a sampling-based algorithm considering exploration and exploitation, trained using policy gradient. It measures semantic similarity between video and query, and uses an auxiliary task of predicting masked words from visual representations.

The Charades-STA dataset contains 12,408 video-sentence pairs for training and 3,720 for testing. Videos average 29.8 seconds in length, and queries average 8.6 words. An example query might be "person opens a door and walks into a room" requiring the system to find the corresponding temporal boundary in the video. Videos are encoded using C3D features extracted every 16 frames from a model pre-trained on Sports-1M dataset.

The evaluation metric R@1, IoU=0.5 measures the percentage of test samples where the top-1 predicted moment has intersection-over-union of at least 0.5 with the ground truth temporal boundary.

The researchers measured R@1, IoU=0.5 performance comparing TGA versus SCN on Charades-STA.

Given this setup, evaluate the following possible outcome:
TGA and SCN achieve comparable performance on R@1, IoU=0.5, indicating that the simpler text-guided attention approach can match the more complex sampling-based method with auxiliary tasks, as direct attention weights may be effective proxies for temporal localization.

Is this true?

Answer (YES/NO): NO